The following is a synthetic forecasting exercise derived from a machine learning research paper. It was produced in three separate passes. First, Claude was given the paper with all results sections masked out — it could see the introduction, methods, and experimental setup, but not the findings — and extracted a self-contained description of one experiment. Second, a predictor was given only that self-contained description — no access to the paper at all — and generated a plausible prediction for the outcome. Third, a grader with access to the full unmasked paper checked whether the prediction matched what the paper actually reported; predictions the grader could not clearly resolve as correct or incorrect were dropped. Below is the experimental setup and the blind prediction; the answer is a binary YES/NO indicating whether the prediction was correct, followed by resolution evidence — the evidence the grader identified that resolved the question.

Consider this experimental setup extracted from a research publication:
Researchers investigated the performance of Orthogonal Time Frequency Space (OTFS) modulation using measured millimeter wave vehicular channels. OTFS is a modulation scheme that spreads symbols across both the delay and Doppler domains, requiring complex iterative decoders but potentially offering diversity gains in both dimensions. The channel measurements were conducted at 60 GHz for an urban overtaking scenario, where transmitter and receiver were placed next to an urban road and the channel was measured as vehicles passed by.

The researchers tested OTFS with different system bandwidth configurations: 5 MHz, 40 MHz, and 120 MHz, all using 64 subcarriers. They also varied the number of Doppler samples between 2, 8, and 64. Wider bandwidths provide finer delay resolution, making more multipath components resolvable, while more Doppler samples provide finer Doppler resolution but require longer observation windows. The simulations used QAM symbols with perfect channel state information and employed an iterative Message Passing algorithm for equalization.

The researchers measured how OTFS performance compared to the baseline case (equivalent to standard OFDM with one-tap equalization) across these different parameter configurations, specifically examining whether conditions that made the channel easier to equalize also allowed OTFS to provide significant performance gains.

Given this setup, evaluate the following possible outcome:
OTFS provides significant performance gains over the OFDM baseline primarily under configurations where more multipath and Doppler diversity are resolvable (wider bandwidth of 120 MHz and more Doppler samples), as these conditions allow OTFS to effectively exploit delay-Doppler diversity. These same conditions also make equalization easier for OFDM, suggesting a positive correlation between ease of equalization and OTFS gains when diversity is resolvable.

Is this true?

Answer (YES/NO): NO